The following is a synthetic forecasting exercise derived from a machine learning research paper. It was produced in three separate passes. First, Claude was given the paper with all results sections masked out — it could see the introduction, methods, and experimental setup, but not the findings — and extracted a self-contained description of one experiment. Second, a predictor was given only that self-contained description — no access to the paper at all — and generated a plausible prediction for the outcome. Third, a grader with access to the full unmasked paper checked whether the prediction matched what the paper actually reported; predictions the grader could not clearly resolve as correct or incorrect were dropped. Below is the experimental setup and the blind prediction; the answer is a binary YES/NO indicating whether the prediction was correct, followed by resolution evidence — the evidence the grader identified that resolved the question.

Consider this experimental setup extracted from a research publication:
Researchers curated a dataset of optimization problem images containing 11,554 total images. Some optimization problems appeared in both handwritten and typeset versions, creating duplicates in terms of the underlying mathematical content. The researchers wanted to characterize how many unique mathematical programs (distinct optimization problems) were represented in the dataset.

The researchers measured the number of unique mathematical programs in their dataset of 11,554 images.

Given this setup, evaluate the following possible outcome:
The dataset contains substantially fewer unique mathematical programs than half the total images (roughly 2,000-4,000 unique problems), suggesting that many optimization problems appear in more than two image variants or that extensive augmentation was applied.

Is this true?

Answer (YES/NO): NO